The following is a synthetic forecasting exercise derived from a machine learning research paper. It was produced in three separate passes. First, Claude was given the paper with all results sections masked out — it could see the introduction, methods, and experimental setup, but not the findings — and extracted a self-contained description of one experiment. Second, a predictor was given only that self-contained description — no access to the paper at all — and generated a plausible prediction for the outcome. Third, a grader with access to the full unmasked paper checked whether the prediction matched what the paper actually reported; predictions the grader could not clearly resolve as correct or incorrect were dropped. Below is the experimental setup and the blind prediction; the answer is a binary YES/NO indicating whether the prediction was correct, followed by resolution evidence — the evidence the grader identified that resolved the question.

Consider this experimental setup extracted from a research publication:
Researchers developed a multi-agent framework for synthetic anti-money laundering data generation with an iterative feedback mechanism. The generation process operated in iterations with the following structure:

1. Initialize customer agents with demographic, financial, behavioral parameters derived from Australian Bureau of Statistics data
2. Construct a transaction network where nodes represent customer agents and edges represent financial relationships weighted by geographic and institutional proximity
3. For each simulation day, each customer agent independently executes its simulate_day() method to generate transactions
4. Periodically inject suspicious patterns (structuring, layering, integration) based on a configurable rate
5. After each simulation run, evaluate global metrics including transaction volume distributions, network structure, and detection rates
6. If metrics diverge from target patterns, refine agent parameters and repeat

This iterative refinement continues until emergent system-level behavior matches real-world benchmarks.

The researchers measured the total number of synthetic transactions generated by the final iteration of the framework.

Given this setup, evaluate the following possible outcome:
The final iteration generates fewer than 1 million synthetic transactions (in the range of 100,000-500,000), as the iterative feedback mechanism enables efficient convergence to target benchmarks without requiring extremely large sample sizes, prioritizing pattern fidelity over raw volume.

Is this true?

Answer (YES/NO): NO